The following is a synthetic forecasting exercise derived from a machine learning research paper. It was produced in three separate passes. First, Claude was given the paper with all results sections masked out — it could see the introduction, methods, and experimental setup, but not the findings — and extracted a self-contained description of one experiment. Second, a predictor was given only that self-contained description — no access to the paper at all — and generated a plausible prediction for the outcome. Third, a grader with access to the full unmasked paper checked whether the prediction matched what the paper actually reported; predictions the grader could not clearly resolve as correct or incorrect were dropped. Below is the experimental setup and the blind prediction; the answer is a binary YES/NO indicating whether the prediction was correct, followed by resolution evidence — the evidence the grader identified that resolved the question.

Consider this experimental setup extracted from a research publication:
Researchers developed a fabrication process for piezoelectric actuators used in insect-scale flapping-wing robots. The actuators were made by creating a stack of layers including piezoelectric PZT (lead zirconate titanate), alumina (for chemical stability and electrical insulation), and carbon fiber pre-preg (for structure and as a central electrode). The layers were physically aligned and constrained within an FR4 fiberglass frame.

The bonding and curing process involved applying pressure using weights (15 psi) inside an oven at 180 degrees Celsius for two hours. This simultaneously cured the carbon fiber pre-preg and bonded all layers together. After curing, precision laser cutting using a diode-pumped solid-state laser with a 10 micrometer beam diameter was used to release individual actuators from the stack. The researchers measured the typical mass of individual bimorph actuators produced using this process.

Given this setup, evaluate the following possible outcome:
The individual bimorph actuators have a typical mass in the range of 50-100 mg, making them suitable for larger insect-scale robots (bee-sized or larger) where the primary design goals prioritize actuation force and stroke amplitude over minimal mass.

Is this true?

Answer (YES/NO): NO